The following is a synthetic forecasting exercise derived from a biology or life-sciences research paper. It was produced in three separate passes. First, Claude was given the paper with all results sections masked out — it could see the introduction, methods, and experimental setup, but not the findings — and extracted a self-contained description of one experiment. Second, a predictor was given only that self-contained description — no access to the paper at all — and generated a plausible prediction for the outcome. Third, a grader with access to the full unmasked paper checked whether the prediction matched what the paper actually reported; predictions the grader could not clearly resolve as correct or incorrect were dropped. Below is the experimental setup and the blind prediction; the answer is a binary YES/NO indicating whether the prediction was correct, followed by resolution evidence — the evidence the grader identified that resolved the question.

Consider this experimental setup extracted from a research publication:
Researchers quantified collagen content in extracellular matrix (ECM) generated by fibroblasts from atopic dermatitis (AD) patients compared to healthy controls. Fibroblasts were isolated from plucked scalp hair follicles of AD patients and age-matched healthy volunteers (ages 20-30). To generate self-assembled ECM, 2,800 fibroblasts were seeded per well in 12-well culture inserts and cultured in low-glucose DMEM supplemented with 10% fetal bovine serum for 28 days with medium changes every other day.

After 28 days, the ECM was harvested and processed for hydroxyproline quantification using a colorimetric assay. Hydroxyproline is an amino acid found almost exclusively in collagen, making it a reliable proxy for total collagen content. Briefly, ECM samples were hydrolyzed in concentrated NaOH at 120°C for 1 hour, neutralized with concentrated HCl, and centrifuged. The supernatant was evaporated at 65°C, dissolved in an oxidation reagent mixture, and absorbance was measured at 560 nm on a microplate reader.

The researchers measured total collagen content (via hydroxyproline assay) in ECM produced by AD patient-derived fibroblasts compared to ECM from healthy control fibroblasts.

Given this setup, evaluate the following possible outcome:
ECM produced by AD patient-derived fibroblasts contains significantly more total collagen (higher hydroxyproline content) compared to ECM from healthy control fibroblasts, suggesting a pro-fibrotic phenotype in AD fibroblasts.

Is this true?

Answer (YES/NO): NO